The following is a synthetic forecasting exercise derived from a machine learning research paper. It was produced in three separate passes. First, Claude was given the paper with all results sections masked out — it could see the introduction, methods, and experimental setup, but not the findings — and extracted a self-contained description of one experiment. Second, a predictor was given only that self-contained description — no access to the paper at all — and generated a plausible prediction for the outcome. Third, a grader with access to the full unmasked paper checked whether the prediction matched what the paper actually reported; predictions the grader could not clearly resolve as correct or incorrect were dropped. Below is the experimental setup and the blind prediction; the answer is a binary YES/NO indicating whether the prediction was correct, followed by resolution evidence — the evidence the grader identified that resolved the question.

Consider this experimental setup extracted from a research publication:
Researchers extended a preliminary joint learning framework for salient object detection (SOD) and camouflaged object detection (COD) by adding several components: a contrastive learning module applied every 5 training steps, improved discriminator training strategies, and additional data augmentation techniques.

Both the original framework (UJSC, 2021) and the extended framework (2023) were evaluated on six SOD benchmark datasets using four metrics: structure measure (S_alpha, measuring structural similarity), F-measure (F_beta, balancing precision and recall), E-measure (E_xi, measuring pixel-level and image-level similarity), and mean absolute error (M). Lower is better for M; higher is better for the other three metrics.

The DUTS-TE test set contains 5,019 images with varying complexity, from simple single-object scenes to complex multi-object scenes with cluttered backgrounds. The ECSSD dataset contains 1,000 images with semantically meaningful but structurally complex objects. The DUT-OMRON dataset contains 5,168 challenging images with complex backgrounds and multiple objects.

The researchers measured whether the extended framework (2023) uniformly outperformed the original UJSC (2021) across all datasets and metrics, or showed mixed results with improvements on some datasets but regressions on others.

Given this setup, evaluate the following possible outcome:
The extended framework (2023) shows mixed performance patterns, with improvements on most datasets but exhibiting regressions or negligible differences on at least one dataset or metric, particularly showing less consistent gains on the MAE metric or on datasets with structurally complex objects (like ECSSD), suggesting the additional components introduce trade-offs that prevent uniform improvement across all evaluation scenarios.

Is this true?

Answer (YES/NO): NO